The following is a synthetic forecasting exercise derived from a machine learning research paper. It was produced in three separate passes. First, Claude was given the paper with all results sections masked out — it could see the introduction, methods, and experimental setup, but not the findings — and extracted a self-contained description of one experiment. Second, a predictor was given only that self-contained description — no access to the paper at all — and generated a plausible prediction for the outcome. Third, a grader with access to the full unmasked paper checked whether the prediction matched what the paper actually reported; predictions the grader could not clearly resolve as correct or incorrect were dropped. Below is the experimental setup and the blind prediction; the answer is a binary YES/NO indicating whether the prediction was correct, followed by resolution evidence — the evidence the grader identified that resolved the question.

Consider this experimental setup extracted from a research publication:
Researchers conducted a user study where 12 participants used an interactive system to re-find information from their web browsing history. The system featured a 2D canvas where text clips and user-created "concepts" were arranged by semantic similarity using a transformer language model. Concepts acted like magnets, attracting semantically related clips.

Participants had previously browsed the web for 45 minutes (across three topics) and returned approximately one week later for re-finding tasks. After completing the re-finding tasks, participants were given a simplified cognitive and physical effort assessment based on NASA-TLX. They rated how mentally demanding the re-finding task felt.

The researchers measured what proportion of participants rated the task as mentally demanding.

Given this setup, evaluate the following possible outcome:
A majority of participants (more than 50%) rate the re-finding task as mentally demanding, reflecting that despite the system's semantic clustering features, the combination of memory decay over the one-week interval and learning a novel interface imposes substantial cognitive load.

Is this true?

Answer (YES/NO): YES